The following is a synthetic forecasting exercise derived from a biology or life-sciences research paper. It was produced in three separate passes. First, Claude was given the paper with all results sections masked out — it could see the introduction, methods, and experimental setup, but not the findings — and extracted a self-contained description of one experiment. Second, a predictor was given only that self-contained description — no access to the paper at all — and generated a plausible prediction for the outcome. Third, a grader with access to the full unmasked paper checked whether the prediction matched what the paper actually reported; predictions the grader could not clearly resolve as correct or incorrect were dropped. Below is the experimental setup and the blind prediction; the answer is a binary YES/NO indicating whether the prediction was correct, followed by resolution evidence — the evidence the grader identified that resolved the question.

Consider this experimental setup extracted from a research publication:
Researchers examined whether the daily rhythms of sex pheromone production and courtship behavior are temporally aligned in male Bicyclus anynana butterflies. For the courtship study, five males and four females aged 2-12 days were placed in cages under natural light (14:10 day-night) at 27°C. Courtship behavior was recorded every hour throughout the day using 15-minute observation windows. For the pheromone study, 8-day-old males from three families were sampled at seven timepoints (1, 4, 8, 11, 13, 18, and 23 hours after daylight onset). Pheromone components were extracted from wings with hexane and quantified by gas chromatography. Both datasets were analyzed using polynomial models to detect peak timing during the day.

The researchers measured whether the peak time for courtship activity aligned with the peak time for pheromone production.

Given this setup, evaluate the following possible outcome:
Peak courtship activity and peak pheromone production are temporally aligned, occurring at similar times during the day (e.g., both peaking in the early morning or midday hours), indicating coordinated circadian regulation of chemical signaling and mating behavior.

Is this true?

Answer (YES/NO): YES